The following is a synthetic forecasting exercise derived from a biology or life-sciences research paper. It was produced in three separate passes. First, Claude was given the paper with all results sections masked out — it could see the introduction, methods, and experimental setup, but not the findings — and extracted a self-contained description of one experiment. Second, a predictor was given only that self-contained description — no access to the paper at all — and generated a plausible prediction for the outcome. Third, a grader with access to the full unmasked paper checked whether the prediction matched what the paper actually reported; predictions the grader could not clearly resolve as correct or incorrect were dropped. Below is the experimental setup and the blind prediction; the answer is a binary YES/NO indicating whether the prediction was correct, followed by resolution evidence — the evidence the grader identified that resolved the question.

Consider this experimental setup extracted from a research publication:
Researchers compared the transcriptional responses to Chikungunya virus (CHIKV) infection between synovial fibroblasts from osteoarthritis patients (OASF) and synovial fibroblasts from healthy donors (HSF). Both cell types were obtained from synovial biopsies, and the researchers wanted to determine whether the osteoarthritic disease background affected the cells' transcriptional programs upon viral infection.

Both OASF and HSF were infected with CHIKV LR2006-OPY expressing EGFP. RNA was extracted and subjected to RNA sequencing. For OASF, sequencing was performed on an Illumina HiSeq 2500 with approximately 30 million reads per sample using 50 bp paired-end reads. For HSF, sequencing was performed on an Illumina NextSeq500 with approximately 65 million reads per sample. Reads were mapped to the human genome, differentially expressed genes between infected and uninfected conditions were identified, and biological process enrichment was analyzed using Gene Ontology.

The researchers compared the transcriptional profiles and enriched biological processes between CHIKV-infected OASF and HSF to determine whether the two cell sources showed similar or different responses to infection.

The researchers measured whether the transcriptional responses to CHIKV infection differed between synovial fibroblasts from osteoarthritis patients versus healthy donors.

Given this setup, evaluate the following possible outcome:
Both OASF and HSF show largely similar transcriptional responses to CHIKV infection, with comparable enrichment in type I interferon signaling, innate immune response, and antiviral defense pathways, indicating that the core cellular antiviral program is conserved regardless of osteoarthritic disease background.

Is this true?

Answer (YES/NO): YES